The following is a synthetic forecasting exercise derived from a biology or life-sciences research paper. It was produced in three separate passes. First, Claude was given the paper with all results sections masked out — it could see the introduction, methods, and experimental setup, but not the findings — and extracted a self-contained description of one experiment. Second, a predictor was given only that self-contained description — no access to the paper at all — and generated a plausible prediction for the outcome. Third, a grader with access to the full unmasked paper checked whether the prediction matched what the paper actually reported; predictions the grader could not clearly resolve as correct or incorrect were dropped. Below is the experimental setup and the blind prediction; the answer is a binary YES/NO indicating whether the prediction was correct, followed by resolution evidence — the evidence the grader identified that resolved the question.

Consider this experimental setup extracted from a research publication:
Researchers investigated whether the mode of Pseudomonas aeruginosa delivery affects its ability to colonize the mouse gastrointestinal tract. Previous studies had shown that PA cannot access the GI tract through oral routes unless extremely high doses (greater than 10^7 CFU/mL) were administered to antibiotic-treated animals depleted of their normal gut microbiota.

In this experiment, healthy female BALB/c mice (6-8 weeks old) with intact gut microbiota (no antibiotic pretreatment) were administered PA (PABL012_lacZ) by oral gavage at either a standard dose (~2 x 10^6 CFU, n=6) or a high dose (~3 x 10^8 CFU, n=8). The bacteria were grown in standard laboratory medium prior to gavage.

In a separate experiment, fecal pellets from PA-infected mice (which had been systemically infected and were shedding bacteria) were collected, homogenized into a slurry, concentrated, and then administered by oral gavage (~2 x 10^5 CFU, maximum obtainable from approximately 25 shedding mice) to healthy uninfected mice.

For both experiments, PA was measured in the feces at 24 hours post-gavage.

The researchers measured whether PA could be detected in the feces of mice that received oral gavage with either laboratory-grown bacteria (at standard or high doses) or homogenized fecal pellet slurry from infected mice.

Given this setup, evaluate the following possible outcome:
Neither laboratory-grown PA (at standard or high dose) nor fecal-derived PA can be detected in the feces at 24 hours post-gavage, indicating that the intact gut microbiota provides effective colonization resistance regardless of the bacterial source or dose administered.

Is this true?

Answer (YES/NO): YES